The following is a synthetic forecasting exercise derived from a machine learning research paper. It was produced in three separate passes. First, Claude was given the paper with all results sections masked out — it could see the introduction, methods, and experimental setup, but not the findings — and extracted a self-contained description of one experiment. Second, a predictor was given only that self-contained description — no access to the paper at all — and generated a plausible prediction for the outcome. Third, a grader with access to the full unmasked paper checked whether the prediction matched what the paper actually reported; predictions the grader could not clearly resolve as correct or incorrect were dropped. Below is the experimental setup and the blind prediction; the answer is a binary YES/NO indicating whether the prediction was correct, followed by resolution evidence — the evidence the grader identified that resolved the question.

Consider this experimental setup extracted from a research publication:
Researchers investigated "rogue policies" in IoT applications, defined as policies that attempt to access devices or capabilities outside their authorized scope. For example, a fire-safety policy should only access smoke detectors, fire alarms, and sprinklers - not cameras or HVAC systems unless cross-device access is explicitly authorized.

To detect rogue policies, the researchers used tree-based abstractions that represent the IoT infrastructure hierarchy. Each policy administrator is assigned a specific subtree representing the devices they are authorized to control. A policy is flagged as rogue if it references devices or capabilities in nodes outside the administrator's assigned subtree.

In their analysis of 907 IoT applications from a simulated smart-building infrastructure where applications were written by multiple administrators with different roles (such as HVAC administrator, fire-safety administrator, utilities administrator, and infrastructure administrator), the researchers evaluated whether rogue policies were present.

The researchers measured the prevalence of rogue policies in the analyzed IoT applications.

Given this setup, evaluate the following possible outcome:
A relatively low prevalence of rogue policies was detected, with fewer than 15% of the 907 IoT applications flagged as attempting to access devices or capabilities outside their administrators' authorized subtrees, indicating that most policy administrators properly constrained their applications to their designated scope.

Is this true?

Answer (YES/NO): YES